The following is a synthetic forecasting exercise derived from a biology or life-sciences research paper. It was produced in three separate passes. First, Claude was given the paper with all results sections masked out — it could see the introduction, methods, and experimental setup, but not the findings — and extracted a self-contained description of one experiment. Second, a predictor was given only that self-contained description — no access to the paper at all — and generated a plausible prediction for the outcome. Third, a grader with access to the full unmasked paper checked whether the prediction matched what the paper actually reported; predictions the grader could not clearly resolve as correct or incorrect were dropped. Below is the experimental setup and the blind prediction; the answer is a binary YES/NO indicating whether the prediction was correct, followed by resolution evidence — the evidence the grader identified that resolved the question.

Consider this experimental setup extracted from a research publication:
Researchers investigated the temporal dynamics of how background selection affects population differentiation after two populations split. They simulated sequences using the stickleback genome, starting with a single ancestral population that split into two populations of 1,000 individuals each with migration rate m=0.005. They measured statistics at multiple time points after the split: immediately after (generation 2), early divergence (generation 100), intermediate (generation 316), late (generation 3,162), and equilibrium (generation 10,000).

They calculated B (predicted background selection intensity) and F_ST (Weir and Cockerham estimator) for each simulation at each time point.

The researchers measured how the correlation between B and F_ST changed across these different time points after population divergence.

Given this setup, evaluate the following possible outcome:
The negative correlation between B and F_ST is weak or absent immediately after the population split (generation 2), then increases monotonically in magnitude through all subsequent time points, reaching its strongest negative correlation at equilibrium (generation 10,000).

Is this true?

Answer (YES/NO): NO